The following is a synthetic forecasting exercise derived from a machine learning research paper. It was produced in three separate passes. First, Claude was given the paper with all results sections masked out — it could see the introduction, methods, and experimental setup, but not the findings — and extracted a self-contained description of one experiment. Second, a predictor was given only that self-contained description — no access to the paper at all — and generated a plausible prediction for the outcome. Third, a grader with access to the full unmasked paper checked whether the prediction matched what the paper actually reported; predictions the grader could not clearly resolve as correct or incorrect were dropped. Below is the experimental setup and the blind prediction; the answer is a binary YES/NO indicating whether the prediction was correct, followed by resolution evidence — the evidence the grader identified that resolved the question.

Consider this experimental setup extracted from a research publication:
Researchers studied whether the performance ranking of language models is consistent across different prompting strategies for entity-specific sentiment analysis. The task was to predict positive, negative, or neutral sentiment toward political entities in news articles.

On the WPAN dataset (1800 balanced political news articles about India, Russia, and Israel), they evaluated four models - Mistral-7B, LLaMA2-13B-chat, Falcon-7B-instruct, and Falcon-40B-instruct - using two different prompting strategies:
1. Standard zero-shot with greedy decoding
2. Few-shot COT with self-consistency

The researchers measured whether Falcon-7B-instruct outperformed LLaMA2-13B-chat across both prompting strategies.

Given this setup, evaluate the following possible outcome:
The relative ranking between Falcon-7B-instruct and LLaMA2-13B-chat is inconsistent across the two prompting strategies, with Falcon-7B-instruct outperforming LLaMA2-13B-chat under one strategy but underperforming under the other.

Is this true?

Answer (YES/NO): NO